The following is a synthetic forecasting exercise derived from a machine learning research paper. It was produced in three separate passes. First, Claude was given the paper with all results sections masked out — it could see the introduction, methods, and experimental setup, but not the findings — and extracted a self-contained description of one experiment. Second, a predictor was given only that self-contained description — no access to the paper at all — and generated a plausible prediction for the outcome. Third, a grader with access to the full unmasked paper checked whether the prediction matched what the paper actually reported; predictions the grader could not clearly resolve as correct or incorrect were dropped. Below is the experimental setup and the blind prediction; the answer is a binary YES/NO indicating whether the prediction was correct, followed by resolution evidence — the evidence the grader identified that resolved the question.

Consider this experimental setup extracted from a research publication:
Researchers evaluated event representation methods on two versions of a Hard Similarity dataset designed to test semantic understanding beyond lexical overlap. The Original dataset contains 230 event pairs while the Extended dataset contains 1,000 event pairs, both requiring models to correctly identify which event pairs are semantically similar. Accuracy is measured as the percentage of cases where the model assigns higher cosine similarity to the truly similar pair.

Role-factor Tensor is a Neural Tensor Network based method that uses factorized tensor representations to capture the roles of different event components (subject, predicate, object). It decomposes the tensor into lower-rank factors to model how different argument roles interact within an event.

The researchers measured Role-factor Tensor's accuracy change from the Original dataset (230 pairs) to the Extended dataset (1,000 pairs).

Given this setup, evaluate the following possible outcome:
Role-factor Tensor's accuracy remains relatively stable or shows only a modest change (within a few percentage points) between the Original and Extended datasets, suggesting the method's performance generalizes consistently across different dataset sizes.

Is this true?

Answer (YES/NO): NO